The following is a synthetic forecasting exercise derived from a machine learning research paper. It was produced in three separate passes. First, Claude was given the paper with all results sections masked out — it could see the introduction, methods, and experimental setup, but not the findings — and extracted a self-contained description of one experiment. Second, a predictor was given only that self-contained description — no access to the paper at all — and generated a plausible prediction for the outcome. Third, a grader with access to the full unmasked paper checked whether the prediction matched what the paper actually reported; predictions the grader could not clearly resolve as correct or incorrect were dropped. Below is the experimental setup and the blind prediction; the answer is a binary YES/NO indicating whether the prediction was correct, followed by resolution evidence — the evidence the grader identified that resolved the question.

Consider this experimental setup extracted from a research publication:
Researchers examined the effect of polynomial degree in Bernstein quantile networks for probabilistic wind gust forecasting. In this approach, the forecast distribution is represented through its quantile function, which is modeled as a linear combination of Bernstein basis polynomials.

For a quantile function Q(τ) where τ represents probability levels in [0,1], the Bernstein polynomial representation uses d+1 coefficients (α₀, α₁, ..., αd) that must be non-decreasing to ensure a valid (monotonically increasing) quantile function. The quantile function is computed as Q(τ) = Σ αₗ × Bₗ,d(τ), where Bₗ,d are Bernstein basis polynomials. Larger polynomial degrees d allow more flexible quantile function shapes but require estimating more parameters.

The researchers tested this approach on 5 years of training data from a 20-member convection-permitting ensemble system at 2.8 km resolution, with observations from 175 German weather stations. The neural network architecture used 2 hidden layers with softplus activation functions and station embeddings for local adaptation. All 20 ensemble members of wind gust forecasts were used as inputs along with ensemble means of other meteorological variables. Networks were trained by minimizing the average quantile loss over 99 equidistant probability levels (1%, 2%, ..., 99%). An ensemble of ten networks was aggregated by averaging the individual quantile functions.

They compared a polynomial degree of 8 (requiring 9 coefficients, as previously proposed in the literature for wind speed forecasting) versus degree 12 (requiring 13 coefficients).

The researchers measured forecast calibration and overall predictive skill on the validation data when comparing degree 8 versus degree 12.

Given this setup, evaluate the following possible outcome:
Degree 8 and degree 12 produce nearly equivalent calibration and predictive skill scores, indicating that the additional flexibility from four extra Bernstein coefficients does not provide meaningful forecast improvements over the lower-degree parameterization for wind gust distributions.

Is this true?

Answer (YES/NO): NO